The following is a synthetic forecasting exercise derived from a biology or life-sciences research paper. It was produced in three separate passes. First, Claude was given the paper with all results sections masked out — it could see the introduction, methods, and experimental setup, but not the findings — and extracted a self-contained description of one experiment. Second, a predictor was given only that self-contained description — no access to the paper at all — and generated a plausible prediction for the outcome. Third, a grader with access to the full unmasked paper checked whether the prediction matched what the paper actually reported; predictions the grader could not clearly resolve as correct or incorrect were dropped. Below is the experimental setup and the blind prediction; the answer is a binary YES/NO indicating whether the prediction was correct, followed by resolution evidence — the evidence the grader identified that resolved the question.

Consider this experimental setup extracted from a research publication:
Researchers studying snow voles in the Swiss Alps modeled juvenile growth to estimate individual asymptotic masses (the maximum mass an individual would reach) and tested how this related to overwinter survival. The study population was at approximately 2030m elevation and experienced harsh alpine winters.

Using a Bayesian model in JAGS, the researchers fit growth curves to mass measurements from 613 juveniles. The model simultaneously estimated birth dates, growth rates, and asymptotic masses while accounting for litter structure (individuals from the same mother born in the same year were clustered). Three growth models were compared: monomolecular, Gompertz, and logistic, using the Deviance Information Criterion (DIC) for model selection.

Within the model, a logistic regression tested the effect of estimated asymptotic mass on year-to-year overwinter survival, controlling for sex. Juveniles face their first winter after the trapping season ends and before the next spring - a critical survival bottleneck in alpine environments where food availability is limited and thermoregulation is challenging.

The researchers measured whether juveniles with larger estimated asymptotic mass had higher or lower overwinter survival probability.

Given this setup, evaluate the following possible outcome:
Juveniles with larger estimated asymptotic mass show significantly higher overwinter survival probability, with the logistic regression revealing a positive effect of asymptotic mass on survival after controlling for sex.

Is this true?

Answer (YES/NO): NO